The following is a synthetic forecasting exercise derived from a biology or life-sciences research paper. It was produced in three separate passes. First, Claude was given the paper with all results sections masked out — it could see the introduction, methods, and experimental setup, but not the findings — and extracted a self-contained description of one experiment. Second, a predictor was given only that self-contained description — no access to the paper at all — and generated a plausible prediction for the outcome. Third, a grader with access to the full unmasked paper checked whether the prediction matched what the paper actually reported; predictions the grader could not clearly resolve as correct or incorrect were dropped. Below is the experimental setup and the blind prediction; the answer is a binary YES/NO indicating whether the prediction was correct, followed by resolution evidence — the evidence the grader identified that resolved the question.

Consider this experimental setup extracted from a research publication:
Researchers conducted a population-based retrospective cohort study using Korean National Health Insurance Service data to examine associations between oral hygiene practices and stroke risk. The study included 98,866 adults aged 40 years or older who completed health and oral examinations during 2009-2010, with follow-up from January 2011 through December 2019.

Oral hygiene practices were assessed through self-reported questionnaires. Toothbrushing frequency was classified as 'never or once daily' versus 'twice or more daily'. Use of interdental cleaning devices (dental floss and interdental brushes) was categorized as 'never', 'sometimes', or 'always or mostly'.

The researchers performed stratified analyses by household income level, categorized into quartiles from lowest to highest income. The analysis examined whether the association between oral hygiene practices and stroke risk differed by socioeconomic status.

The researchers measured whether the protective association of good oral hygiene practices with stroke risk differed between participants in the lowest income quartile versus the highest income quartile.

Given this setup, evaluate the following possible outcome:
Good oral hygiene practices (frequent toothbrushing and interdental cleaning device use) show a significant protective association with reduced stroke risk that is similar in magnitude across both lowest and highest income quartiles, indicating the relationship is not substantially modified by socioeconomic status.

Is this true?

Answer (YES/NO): NO